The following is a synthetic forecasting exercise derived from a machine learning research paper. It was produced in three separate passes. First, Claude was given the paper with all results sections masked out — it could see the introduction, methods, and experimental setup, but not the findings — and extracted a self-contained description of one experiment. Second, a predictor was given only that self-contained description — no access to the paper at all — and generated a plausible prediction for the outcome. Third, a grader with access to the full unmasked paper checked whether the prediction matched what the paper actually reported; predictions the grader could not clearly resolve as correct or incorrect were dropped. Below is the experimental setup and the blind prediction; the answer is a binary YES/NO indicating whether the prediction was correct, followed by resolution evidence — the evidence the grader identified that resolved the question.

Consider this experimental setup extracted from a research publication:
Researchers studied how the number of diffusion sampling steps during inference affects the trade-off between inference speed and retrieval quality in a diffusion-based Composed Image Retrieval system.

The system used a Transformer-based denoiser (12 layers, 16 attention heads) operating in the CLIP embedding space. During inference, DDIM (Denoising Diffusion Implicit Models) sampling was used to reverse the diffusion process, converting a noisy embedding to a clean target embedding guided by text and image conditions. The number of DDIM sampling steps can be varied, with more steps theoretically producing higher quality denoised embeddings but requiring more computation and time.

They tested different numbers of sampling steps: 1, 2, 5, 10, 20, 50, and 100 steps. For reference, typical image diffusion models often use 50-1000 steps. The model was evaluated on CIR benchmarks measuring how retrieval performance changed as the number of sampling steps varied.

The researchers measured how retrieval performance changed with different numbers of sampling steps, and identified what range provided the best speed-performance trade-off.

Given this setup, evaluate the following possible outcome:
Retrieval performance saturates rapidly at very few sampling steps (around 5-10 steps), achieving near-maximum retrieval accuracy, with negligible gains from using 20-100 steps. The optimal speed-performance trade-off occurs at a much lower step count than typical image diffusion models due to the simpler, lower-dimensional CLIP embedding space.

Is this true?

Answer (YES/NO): YES